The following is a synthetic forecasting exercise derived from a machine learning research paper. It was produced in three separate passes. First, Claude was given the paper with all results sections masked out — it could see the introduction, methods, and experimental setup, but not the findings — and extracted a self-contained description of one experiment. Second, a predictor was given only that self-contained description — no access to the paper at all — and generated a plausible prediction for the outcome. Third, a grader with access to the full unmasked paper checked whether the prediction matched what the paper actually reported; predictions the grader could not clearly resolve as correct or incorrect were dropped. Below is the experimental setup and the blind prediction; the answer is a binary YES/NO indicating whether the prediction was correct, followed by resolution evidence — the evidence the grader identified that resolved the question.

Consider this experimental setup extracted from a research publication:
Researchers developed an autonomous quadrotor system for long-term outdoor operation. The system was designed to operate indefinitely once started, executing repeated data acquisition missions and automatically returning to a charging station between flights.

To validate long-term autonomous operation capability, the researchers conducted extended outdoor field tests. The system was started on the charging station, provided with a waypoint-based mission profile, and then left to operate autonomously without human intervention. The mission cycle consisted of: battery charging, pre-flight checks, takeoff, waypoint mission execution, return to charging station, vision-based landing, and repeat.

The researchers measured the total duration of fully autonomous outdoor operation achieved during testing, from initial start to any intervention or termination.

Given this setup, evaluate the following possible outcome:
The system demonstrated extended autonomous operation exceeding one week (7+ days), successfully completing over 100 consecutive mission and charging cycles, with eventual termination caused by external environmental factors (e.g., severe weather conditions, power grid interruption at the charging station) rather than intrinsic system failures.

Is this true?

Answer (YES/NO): NO